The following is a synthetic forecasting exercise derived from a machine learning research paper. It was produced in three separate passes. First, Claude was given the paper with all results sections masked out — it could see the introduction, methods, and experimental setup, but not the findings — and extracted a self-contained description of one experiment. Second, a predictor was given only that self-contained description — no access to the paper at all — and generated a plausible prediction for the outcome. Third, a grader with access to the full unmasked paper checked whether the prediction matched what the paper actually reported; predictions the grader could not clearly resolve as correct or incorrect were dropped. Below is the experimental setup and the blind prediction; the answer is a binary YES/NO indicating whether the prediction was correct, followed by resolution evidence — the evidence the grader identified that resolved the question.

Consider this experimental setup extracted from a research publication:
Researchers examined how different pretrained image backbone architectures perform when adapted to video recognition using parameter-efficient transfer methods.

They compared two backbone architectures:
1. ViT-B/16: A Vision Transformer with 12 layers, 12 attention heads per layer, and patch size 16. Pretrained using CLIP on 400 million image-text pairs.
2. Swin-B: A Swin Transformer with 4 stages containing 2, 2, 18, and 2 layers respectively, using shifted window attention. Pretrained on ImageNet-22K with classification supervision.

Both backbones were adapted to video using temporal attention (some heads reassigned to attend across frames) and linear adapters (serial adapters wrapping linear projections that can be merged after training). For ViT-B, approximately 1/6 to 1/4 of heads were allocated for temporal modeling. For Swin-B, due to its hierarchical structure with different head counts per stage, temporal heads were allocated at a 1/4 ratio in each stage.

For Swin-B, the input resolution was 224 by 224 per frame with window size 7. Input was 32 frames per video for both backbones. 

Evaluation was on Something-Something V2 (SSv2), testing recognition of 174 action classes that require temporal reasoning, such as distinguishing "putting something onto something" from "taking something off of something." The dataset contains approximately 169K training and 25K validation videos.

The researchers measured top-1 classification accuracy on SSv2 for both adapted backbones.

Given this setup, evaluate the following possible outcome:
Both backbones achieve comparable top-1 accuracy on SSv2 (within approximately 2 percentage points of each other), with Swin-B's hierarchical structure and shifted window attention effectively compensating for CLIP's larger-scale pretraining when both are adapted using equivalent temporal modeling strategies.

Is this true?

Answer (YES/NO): NO